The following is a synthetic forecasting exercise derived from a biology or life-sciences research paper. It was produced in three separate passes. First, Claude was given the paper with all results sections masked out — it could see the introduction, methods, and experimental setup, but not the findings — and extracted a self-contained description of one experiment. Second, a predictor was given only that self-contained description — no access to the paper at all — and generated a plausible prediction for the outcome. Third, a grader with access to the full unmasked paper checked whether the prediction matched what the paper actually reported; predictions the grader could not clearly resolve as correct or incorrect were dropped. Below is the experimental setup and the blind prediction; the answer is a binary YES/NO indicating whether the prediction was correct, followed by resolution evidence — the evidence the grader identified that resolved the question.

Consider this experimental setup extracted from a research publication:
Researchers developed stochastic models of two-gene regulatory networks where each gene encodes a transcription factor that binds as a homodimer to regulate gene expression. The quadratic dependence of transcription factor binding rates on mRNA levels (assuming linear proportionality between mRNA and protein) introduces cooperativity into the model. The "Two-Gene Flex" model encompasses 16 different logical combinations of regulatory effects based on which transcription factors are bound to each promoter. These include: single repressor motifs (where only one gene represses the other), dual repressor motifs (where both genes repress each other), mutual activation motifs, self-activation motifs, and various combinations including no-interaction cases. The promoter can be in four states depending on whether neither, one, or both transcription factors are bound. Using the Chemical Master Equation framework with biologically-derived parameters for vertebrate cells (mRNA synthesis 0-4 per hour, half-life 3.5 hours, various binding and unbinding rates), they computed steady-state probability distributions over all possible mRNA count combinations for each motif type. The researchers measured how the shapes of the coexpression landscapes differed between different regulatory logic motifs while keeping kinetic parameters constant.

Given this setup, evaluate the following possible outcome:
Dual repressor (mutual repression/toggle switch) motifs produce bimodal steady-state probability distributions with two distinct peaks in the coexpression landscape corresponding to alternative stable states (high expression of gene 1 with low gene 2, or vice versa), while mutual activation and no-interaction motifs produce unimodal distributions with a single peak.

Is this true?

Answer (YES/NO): NO